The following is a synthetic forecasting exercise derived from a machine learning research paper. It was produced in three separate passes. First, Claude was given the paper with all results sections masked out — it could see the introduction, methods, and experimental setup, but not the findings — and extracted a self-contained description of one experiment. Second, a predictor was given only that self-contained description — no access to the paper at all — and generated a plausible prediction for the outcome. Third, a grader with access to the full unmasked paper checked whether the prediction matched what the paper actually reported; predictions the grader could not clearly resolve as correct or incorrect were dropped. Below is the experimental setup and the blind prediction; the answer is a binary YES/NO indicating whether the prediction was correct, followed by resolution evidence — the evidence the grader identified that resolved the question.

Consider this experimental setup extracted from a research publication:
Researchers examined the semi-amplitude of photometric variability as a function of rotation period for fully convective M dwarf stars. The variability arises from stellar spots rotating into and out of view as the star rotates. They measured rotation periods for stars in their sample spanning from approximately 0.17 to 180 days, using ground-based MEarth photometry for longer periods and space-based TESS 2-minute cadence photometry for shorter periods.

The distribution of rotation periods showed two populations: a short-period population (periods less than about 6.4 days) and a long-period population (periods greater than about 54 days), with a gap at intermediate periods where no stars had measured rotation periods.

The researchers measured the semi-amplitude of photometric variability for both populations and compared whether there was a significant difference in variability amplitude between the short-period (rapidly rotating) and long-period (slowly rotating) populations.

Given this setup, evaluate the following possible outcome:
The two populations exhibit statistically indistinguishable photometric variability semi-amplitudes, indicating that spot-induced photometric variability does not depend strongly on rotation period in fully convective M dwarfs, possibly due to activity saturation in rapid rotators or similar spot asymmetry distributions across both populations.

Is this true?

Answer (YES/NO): YES